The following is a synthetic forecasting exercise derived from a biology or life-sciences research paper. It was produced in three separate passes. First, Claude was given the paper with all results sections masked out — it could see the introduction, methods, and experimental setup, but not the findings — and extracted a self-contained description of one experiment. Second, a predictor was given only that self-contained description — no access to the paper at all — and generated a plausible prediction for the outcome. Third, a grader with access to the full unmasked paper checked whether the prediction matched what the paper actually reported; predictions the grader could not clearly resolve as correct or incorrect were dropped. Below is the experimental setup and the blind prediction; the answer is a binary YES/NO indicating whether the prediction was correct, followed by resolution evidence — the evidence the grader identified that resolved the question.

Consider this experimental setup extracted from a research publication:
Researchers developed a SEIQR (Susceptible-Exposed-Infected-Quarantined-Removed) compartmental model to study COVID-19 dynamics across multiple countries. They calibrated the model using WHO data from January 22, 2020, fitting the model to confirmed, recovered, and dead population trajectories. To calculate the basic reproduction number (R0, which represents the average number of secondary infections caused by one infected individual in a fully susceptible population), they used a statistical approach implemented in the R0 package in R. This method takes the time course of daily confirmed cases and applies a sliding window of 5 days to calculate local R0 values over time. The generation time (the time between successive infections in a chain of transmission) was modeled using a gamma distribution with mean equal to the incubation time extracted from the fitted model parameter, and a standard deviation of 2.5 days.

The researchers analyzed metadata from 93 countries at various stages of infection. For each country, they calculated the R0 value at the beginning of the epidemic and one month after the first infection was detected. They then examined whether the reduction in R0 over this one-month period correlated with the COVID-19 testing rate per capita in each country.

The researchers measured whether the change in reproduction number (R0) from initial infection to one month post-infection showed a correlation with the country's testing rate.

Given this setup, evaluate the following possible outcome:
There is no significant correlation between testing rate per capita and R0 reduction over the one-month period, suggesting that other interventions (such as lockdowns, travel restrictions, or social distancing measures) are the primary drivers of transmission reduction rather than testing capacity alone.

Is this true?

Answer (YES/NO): NO